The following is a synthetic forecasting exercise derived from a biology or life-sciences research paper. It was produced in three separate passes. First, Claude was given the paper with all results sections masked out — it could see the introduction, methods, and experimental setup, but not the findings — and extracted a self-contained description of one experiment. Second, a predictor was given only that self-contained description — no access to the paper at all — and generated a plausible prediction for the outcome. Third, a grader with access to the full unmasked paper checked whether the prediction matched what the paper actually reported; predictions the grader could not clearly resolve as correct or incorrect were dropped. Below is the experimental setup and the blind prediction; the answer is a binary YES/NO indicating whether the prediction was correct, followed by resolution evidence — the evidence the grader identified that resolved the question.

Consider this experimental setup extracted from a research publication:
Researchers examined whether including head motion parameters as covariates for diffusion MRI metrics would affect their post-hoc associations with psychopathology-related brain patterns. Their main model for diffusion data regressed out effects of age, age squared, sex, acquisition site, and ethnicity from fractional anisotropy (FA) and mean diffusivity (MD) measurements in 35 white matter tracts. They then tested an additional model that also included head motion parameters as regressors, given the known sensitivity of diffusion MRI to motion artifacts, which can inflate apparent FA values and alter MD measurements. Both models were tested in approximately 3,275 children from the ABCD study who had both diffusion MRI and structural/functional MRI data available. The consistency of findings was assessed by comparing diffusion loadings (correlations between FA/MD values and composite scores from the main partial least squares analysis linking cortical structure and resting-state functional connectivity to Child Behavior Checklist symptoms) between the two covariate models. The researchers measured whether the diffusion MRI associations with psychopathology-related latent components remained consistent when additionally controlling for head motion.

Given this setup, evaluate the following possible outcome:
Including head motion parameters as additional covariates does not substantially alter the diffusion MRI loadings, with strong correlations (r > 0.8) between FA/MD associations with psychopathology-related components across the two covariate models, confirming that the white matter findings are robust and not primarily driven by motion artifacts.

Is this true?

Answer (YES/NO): NO